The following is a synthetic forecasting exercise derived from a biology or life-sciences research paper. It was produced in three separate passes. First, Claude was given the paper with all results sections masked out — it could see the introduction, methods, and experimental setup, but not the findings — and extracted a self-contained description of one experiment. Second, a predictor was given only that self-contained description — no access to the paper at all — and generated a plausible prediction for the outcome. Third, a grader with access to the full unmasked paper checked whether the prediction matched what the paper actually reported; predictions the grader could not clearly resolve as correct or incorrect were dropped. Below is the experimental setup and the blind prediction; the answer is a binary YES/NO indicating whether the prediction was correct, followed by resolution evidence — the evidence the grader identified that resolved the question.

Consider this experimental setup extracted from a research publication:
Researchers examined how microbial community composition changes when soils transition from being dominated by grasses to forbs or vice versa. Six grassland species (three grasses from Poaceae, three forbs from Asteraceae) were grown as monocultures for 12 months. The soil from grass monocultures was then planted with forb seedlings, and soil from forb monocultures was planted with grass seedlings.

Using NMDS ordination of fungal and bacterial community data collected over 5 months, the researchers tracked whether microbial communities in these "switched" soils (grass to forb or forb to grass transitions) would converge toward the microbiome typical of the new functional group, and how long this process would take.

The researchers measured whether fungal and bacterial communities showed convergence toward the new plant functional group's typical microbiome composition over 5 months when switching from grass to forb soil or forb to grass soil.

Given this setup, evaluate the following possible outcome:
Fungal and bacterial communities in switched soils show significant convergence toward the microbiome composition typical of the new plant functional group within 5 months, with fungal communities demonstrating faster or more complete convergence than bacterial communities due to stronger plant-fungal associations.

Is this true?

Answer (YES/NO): NO